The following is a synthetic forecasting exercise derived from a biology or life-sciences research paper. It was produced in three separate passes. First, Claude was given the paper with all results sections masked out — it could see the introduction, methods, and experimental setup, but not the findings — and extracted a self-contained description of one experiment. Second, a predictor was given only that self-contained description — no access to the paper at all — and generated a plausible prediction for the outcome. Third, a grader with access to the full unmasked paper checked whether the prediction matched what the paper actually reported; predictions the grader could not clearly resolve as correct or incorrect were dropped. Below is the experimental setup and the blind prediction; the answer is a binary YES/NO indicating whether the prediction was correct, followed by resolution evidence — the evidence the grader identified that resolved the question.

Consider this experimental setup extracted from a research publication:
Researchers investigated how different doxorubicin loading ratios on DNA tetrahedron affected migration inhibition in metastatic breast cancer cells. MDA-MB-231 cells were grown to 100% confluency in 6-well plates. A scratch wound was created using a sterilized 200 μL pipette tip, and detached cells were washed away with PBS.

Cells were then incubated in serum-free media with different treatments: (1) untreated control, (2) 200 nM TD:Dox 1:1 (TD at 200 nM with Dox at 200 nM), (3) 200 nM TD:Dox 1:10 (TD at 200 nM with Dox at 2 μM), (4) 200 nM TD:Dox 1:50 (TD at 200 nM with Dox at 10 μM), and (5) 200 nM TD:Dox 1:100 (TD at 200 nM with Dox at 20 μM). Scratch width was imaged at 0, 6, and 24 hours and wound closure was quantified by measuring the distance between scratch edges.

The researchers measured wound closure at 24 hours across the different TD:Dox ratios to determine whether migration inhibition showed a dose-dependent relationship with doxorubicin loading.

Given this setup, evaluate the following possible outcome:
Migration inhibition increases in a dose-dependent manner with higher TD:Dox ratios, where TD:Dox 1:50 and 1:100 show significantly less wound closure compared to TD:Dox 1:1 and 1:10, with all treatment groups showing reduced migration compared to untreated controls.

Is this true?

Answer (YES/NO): NO